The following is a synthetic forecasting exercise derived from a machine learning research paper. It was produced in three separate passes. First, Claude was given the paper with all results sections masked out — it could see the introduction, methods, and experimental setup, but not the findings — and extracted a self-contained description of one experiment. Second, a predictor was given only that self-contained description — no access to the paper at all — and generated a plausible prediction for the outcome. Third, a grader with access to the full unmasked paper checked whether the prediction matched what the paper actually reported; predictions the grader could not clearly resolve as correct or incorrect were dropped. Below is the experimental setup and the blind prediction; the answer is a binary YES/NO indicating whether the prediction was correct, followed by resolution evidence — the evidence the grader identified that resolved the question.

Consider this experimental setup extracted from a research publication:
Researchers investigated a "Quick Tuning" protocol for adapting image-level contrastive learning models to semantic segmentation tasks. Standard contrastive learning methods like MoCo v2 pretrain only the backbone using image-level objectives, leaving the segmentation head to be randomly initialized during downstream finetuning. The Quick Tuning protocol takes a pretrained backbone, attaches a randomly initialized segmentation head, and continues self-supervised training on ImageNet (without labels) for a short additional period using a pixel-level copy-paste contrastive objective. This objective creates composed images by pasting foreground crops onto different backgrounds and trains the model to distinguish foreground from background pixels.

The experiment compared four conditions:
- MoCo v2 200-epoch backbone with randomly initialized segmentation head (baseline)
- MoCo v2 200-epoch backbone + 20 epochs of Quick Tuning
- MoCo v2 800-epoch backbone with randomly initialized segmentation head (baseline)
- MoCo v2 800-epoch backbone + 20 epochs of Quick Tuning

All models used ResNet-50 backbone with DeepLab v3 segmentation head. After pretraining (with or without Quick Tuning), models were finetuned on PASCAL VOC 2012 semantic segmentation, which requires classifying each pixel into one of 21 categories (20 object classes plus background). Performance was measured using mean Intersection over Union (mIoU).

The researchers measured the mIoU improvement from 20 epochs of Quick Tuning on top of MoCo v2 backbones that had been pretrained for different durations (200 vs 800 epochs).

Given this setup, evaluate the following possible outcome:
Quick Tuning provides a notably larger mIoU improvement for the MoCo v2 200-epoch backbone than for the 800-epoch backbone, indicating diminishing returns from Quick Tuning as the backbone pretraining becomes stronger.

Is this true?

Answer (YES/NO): NO